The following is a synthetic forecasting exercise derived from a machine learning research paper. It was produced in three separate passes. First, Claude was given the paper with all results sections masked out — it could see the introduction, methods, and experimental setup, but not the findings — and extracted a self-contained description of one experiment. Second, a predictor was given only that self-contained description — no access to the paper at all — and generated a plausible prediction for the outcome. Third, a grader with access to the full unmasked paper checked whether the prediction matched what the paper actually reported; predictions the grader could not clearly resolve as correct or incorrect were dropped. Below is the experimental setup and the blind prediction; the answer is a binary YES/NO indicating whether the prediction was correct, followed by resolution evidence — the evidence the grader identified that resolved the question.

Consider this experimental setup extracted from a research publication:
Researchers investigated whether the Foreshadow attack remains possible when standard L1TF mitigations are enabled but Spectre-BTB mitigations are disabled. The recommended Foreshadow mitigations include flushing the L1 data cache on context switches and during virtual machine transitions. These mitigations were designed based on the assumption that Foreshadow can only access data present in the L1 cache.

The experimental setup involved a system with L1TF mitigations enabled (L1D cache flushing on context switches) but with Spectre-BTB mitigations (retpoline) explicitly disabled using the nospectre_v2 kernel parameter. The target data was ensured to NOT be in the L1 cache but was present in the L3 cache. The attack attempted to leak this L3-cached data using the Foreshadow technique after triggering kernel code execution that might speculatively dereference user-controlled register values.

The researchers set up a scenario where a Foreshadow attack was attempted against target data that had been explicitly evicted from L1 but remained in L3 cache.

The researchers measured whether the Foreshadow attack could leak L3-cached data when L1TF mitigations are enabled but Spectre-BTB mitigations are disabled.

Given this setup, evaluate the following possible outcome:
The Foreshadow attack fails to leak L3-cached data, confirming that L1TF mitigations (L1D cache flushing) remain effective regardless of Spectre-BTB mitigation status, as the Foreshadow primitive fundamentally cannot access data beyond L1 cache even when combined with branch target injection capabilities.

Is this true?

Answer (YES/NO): NO